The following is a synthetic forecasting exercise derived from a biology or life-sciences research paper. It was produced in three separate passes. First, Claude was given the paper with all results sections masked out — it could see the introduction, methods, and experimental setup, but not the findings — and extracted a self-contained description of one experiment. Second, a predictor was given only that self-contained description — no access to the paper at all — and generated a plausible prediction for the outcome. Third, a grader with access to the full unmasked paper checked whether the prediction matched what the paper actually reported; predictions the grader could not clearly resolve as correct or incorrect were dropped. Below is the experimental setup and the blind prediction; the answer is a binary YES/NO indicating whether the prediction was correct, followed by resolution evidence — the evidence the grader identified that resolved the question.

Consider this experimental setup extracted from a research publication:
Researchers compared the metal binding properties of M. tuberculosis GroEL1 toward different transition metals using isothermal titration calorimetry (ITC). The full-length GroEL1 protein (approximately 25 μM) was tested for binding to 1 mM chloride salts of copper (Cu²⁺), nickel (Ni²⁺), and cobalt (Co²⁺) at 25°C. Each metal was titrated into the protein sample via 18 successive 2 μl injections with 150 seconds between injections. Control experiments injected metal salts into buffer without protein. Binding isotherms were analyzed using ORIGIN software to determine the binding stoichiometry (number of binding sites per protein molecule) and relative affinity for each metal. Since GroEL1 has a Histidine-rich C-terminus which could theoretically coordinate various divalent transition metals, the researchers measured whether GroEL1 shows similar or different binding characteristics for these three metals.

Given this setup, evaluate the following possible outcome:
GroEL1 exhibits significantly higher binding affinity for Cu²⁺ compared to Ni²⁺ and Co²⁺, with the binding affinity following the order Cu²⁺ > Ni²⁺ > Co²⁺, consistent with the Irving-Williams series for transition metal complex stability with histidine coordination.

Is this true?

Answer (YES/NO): NO